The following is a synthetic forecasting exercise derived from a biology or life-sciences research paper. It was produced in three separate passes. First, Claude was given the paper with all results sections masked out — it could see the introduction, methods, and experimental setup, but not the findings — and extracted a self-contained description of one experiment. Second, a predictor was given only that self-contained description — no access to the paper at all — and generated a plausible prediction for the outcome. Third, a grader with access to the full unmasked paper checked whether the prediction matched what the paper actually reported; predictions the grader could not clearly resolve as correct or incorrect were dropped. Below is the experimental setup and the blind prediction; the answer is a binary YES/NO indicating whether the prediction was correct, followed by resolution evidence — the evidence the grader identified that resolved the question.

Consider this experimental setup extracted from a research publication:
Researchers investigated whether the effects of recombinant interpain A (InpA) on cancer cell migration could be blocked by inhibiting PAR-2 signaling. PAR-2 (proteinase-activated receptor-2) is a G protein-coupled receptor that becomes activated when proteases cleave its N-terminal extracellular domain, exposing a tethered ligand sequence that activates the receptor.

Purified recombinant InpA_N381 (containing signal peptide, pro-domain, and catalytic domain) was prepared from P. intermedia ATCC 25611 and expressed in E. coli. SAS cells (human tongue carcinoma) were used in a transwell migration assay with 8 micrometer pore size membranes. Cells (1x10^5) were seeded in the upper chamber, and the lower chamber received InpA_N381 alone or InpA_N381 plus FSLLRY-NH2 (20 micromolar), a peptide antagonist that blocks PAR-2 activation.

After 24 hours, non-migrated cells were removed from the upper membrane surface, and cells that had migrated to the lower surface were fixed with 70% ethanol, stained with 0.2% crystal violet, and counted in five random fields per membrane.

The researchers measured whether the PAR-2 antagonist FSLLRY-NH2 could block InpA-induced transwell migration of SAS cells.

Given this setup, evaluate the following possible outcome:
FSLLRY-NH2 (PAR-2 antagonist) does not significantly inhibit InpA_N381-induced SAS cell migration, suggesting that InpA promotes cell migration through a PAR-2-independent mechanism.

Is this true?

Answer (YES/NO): NO